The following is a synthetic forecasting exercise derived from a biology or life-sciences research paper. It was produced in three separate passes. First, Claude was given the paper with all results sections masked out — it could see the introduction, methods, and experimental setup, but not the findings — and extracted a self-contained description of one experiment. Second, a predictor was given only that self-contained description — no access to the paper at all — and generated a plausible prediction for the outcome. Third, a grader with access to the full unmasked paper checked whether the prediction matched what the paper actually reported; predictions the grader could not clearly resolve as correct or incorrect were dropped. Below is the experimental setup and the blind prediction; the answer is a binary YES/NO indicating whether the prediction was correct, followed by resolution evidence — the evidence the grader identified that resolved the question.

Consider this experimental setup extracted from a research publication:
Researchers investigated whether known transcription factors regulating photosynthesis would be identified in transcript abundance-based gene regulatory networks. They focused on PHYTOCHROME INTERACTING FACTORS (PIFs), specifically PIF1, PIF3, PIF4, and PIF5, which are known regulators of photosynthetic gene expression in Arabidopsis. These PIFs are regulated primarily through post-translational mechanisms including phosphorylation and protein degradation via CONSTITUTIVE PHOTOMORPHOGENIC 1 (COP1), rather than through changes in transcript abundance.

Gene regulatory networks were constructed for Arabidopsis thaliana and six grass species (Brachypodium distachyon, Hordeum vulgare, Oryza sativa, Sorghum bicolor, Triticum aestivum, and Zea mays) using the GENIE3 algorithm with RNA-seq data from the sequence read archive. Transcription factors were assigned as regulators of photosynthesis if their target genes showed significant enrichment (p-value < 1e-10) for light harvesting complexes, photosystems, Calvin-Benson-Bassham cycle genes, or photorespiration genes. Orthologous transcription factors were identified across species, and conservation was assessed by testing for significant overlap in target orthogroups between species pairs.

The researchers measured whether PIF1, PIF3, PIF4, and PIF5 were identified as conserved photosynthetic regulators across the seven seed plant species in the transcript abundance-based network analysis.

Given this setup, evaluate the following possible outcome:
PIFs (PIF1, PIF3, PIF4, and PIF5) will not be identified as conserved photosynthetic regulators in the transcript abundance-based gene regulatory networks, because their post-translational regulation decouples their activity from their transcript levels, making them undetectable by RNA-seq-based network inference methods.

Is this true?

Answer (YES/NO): YES